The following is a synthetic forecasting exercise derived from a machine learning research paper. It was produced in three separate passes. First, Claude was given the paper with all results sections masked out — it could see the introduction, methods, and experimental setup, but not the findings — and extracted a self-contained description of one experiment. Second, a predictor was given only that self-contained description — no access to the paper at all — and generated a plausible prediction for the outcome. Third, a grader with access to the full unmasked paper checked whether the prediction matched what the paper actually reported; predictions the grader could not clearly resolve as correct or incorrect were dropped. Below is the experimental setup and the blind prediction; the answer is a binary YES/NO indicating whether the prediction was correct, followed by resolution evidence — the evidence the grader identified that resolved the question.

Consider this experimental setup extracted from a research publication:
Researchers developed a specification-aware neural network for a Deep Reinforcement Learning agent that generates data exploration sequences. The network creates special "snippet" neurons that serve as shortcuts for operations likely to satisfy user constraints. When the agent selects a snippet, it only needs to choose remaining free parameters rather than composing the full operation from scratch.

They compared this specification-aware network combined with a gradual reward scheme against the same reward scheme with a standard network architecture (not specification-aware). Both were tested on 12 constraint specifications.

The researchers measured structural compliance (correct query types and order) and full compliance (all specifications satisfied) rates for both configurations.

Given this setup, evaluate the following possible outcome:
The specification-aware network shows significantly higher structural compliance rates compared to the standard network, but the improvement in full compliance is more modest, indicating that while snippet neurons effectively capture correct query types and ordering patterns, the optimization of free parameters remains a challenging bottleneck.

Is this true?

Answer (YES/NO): NO